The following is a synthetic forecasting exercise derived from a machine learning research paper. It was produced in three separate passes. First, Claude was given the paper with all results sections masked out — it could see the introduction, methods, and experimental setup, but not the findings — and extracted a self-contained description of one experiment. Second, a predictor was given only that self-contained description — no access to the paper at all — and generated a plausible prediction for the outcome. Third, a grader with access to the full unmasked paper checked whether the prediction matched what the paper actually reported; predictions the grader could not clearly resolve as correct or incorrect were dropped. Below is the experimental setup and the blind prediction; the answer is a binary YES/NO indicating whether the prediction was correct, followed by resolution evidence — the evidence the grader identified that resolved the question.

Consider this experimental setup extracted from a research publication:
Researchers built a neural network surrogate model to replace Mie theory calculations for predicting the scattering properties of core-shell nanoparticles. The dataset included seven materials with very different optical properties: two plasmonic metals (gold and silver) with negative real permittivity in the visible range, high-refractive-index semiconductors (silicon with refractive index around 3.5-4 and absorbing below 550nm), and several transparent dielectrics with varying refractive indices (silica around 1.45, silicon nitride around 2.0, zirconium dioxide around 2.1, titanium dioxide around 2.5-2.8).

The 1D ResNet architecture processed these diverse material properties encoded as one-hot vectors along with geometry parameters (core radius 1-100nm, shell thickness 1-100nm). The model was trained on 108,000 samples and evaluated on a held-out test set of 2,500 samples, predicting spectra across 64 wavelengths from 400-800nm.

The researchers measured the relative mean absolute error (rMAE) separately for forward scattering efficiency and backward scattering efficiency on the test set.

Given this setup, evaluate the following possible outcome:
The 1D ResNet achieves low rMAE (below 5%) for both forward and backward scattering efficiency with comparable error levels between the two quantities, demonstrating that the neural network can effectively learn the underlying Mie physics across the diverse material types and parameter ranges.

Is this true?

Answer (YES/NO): YES